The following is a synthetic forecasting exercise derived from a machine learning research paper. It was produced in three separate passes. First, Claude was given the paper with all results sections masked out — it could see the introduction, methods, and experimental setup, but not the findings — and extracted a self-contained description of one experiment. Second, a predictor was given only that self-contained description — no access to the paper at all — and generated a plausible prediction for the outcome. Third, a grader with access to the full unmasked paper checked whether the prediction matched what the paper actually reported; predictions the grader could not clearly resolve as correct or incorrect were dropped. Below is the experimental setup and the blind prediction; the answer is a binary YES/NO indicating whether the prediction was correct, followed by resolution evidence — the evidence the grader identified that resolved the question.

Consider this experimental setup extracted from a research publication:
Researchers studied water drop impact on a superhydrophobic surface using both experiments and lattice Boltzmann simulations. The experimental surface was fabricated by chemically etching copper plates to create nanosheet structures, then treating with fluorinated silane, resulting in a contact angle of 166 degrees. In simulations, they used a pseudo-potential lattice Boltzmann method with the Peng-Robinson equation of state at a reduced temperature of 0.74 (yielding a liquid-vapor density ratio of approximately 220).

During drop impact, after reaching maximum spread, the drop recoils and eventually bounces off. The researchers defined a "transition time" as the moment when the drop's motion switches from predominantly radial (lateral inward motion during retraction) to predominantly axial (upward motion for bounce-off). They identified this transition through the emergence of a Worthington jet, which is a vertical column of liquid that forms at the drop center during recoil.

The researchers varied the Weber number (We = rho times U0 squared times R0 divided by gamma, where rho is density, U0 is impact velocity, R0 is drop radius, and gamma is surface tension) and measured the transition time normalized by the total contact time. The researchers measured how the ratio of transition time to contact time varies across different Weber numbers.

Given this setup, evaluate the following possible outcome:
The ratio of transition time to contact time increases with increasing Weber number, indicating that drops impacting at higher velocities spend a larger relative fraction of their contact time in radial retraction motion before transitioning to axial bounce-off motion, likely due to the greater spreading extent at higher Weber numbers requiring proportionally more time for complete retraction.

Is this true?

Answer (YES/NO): NO